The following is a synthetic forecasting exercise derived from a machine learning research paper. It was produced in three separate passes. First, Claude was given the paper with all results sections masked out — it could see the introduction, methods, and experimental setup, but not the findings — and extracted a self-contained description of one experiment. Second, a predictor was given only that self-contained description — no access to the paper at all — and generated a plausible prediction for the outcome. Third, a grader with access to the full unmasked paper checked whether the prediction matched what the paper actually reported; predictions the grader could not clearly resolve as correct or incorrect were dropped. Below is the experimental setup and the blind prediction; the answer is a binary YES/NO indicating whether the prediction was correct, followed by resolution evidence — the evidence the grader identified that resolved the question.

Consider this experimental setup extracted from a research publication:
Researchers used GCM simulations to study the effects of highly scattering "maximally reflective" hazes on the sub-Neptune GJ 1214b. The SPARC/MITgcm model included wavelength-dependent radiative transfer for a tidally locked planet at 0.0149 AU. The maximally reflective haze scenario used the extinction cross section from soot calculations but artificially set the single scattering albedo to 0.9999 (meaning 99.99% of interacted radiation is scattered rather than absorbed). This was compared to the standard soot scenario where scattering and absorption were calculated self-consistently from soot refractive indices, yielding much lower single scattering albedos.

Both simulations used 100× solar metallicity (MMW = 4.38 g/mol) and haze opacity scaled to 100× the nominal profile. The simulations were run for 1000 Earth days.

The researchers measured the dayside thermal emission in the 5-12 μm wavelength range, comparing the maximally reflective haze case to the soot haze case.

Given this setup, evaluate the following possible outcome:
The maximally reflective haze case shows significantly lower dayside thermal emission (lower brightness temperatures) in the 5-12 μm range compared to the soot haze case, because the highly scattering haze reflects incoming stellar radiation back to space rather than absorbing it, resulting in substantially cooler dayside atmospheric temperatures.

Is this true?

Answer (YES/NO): YES